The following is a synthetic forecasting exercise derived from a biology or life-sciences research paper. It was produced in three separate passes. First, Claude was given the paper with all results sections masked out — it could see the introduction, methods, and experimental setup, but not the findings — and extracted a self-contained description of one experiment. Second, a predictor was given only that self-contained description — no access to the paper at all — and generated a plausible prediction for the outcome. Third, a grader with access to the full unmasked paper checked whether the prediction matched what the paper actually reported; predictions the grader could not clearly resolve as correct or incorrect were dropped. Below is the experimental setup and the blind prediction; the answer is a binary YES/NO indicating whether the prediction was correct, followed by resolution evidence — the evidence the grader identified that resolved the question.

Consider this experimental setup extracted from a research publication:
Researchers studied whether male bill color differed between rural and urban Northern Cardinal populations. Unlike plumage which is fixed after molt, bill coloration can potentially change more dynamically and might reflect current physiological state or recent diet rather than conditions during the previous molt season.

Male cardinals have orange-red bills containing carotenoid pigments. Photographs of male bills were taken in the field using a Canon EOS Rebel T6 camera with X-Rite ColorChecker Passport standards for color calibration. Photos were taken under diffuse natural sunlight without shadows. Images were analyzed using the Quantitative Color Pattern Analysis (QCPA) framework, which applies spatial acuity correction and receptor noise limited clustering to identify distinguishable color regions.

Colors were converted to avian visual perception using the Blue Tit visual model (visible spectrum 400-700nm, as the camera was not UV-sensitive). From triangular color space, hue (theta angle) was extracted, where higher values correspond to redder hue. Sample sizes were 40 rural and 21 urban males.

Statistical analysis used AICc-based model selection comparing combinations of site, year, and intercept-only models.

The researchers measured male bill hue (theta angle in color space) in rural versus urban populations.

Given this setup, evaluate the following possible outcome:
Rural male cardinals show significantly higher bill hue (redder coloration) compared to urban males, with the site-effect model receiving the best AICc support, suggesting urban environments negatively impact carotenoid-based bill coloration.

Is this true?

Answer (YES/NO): NO